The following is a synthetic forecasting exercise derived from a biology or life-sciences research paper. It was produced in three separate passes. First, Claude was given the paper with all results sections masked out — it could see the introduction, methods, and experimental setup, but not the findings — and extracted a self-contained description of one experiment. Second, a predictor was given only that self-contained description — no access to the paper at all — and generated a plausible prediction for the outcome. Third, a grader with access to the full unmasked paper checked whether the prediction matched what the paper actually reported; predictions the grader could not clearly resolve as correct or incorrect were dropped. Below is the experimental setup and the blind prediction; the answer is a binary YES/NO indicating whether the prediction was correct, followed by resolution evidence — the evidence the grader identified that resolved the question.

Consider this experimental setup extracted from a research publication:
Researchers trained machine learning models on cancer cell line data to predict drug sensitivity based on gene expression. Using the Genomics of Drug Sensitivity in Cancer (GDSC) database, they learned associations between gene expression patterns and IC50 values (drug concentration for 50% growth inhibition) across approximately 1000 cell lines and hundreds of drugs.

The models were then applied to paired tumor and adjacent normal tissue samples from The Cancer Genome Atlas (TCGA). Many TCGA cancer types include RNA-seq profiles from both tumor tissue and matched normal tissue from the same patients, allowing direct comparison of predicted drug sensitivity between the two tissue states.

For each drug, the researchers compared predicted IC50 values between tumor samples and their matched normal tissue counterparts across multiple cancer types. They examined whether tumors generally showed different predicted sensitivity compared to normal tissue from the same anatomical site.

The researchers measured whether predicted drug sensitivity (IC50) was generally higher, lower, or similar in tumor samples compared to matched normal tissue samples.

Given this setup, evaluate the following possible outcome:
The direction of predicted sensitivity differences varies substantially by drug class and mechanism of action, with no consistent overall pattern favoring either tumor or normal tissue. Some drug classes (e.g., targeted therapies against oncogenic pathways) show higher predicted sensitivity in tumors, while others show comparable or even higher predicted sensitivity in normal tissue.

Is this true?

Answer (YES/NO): NO